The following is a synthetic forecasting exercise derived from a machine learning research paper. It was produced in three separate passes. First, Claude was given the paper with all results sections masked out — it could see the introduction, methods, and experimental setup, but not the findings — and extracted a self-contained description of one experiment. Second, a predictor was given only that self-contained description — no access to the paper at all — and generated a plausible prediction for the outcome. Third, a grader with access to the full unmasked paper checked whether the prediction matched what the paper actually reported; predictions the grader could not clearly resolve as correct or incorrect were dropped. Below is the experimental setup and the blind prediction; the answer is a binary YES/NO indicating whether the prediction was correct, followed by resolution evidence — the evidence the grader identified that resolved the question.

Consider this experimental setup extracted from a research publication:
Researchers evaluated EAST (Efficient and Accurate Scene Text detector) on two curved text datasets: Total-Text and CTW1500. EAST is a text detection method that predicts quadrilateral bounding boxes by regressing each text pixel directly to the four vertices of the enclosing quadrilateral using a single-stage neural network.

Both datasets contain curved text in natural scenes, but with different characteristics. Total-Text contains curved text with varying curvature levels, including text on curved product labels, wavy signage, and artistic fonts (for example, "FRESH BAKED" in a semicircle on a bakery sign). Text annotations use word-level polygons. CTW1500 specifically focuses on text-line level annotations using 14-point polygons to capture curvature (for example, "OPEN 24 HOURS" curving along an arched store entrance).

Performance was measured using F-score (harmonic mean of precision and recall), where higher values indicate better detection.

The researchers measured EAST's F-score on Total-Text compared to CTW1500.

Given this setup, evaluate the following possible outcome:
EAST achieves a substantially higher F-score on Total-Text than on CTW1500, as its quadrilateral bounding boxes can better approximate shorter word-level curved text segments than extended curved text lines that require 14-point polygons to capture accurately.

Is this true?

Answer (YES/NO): NO